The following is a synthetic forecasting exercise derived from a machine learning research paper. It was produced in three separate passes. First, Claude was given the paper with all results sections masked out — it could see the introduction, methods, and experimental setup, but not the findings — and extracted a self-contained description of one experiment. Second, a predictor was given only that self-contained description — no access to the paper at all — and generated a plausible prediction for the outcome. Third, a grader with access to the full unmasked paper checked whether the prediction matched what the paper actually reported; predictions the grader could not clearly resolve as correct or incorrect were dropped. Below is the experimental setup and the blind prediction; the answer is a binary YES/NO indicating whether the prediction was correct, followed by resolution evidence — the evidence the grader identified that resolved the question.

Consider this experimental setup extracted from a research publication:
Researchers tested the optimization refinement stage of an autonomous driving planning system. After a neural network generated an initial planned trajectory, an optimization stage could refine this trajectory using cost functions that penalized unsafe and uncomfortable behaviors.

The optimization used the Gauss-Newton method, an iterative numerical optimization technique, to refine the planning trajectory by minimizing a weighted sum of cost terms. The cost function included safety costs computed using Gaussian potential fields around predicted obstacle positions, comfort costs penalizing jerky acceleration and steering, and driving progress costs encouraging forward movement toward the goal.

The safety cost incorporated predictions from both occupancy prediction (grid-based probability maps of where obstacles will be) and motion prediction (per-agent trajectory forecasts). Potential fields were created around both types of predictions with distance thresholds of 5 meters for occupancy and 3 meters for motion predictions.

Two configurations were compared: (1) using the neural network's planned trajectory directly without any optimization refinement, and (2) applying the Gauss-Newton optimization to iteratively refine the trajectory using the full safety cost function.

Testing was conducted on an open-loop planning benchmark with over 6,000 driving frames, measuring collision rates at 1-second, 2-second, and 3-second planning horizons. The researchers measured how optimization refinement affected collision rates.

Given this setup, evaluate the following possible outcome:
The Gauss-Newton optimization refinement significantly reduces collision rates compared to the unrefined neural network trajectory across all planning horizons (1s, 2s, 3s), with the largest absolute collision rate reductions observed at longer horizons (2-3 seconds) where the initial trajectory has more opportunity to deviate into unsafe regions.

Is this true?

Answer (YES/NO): YES